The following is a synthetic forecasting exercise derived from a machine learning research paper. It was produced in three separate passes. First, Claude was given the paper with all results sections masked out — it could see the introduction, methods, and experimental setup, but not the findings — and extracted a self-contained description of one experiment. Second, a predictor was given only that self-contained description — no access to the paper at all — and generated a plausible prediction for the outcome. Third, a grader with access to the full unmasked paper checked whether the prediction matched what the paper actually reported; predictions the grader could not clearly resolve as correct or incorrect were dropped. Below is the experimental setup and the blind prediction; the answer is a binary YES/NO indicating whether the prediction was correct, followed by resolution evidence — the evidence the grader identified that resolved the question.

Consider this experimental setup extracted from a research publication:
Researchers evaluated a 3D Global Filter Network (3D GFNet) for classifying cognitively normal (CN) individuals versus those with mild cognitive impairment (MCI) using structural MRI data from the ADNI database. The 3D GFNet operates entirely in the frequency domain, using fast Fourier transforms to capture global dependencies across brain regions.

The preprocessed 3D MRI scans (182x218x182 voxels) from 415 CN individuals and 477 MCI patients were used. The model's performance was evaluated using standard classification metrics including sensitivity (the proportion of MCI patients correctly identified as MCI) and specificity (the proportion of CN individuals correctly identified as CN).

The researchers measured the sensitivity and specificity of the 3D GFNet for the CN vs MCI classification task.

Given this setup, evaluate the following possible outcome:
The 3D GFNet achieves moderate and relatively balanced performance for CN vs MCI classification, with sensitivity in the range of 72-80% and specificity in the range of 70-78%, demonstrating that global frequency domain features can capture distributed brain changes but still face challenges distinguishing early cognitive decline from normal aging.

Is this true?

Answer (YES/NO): NO